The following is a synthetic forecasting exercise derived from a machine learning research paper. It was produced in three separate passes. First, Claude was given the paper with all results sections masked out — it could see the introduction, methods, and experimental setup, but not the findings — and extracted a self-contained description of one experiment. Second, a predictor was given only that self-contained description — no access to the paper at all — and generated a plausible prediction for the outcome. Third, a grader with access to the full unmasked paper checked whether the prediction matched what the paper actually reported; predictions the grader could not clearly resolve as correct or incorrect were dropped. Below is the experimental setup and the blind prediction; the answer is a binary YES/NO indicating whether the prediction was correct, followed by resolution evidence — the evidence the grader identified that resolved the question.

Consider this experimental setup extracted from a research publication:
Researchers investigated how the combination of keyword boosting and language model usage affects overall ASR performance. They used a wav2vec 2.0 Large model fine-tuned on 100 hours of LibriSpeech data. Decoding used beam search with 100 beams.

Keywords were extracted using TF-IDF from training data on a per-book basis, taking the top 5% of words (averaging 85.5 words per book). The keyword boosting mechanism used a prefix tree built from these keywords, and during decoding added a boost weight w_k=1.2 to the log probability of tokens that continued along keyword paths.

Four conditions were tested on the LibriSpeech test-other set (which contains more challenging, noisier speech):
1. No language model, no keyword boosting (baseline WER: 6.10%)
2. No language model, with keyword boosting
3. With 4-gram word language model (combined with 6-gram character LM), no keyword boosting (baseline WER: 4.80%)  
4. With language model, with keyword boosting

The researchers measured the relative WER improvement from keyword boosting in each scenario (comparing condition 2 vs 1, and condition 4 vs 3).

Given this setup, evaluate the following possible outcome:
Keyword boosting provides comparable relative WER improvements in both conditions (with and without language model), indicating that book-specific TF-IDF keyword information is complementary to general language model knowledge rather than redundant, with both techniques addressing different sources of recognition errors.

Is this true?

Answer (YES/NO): NO